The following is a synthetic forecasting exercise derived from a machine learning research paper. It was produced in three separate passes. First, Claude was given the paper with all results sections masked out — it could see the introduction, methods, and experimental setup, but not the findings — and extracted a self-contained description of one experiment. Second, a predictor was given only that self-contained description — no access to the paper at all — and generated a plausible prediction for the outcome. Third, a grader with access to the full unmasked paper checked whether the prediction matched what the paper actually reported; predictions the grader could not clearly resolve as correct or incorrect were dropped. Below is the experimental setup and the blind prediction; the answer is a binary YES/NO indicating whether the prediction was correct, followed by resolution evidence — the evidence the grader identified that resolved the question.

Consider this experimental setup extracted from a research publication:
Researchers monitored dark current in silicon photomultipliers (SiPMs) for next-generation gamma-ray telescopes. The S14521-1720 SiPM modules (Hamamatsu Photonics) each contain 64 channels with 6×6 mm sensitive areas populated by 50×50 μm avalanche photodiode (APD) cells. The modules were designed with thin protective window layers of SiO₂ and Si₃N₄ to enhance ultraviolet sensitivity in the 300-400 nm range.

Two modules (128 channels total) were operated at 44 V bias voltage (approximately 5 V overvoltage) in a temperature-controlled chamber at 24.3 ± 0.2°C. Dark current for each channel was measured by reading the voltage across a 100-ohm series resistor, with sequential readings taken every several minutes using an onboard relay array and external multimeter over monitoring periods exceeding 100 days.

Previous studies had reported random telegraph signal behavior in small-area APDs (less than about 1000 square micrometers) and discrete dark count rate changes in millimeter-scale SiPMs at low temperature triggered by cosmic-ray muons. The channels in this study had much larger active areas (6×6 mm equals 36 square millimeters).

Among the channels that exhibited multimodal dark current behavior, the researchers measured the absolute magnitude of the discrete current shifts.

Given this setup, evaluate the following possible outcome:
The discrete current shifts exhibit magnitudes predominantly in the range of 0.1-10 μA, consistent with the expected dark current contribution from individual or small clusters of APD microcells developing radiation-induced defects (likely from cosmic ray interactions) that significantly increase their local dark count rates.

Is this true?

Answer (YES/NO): NO